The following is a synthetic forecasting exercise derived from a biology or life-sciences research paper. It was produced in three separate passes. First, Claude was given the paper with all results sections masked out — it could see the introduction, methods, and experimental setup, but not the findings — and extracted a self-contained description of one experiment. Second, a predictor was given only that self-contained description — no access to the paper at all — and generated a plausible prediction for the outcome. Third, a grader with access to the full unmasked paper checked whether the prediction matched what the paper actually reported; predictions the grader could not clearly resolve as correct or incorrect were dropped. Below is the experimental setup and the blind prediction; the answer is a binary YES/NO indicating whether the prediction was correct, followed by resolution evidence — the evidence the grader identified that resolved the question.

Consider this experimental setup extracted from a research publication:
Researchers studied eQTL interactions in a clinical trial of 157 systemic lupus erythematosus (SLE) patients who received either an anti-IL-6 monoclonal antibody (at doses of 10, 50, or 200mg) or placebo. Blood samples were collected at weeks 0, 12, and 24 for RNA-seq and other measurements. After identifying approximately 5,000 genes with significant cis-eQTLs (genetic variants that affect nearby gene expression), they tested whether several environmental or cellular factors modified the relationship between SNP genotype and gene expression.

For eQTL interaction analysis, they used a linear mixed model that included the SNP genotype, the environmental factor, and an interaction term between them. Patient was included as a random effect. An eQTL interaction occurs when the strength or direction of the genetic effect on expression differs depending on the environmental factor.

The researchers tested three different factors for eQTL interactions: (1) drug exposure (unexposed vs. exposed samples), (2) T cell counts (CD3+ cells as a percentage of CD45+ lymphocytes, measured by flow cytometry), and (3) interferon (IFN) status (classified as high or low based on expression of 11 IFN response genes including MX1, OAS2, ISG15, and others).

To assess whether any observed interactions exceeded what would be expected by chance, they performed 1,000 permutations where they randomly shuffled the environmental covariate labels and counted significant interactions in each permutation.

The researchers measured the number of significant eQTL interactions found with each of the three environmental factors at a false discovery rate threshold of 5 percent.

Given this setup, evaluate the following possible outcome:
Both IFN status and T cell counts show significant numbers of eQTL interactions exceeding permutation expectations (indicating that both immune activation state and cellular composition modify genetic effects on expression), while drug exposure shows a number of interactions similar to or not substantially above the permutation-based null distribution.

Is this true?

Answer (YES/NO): NO